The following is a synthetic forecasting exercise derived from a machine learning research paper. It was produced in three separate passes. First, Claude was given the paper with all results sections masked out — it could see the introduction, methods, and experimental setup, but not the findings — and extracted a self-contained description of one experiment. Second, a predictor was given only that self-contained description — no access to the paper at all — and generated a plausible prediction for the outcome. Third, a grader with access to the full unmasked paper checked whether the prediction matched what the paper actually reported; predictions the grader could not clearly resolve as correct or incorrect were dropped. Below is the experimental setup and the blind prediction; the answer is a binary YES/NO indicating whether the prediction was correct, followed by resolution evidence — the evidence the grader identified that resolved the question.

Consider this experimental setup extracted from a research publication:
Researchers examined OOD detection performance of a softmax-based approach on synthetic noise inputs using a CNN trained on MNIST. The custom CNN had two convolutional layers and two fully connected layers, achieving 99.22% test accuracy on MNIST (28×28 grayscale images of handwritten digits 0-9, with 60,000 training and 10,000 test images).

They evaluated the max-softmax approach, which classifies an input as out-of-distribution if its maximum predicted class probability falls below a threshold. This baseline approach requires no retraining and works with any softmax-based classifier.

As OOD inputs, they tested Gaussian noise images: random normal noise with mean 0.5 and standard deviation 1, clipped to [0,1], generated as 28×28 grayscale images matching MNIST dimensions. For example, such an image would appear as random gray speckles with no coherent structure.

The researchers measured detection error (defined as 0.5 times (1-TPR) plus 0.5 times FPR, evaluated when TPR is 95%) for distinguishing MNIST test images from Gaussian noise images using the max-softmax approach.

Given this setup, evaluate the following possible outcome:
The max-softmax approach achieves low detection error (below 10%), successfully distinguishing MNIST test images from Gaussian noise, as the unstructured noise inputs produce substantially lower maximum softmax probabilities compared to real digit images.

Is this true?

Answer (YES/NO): YES